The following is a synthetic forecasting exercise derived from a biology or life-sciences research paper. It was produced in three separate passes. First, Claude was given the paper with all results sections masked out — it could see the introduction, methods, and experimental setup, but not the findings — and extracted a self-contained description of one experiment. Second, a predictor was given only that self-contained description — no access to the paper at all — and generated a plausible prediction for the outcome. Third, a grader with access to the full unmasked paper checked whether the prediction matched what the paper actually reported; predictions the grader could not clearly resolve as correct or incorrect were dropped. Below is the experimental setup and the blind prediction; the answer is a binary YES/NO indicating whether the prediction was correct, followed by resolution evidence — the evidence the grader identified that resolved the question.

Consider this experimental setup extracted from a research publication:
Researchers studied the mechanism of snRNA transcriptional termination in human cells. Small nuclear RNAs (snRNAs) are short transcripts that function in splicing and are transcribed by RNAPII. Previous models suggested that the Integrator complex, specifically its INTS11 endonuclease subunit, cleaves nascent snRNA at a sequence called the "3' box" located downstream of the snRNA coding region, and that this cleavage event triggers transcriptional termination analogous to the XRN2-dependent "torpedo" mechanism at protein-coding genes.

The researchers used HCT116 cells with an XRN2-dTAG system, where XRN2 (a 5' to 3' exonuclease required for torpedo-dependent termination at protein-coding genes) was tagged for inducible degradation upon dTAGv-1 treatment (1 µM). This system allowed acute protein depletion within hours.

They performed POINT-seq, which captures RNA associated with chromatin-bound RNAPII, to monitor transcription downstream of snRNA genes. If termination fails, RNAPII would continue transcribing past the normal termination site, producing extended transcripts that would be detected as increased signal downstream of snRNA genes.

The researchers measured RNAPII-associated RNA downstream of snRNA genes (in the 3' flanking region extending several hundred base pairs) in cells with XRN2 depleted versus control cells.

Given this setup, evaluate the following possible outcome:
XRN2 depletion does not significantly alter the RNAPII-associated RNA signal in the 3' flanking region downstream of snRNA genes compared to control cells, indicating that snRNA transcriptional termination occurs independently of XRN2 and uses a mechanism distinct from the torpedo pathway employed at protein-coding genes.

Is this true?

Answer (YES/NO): YES